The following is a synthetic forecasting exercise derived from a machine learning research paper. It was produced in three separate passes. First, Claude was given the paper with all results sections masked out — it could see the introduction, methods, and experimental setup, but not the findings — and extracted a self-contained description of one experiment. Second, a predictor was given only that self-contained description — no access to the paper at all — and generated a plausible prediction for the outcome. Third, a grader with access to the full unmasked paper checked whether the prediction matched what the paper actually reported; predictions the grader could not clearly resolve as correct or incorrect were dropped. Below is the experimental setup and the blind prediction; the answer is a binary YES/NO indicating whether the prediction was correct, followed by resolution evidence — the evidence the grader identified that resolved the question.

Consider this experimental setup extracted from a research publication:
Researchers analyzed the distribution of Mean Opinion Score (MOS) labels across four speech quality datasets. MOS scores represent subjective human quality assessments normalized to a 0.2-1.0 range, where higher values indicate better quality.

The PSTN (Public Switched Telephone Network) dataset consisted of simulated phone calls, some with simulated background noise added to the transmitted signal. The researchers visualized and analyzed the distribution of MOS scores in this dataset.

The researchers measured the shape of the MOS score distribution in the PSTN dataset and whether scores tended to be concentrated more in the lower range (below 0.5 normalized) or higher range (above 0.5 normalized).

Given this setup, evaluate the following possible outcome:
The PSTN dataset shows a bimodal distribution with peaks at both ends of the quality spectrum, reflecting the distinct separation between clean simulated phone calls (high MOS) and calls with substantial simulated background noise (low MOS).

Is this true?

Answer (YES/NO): NO